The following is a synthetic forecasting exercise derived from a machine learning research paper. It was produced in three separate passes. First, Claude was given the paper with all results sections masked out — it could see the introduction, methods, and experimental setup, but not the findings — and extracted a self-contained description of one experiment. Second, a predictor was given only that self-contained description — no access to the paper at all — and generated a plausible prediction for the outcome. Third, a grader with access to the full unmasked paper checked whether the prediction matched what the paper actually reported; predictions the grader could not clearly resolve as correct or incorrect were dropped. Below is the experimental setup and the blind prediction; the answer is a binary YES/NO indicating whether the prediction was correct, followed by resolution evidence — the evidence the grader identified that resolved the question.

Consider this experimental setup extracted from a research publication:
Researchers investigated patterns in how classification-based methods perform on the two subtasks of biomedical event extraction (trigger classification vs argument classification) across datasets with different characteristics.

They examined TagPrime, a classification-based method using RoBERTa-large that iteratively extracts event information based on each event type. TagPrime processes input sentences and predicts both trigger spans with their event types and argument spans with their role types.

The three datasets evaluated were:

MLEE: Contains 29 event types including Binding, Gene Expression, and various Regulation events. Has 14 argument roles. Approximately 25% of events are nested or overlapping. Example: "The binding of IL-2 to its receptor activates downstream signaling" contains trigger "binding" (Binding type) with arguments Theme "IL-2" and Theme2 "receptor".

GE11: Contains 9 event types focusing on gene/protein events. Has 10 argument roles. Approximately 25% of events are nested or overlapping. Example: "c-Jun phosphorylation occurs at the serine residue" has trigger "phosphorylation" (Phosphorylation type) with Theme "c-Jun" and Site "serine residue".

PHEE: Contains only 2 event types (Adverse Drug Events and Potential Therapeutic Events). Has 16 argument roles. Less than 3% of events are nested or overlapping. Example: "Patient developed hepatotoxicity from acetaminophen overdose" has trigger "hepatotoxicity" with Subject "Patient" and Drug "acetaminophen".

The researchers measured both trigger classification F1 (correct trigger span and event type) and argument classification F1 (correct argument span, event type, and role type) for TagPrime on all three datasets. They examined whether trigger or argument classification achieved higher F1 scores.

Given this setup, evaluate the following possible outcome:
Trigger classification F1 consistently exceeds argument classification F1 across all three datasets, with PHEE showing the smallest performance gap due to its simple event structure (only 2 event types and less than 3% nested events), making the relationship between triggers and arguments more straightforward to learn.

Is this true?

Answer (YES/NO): NO